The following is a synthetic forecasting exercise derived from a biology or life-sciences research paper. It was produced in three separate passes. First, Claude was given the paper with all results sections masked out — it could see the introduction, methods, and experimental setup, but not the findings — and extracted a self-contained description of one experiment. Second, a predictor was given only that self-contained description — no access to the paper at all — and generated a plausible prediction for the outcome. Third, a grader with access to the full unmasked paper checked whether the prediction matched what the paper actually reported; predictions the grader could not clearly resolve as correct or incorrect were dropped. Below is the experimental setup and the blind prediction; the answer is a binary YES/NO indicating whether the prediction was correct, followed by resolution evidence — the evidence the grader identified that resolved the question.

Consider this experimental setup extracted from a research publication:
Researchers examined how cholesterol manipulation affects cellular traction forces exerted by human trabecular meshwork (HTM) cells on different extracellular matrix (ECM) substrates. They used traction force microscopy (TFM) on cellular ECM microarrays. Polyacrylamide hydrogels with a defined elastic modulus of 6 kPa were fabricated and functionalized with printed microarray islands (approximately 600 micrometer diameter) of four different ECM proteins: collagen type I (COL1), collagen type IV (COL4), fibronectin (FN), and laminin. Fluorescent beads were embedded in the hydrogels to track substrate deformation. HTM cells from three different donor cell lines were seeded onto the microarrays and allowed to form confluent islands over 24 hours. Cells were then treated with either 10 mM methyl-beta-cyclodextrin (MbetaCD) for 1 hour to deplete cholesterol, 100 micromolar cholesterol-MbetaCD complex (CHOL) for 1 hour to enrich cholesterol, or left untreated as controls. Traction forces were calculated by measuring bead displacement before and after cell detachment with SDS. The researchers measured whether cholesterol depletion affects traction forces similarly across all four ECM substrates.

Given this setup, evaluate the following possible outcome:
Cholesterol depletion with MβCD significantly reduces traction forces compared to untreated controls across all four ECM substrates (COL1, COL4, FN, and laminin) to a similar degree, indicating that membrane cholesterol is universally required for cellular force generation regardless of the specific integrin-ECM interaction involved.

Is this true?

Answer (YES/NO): YES